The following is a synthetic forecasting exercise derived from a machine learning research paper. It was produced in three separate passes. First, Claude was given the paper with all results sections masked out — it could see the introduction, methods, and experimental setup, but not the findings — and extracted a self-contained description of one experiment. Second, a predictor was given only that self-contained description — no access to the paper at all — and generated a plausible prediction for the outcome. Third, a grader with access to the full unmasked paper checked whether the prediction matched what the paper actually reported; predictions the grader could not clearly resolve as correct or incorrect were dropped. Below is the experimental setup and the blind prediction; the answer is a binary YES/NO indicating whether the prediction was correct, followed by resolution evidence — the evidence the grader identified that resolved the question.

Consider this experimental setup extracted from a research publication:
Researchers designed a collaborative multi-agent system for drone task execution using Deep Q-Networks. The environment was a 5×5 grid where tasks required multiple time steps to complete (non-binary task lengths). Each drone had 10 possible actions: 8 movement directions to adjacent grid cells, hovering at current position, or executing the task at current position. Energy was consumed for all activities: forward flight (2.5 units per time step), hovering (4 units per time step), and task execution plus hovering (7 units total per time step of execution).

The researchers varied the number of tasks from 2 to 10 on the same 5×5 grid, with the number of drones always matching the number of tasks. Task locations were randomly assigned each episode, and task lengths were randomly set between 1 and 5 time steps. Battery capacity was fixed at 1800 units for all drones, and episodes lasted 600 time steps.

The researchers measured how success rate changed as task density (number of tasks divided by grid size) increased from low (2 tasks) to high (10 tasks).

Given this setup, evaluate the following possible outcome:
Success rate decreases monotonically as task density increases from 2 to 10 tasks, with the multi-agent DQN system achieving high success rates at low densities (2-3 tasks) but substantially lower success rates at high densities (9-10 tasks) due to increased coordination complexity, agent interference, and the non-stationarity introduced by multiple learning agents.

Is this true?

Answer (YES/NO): NO